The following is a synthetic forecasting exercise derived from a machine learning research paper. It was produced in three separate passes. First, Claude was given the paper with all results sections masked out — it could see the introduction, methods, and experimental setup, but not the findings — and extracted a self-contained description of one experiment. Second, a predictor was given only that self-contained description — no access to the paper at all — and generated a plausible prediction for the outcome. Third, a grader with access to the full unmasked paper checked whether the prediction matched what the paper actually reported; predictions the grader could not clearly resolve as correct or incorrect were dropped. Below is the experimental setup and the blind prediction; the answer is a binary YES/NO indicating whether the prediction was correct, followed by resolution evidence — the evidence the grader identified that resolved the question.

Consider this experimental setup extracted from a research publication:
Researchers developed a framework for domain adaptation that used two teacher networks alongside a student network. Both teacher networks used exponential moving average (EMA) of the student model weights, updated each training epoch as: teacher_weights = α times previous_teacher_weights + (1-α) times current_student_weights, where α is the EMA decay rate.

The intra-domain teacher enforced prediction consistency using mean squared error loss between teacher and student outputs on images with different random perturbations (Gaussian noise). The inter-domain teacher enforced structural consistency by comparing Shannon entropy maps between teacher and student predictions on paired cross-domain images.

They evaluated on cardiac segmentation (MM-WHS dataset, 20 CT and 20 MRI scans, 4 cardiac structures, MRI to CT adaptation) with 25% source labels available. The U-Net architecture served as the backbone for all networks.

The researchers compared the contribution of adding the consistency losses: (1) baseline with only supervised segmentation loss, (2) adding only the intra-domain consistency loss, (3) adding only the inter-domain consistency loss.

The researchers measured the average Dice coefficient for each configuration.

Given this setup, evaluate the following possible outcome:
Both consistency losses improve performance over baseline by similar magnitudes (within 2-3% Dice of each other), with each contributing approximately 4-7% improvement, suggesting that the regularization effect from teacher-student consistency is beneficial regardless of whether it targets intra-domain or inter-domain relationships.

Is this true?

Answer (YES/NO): NO